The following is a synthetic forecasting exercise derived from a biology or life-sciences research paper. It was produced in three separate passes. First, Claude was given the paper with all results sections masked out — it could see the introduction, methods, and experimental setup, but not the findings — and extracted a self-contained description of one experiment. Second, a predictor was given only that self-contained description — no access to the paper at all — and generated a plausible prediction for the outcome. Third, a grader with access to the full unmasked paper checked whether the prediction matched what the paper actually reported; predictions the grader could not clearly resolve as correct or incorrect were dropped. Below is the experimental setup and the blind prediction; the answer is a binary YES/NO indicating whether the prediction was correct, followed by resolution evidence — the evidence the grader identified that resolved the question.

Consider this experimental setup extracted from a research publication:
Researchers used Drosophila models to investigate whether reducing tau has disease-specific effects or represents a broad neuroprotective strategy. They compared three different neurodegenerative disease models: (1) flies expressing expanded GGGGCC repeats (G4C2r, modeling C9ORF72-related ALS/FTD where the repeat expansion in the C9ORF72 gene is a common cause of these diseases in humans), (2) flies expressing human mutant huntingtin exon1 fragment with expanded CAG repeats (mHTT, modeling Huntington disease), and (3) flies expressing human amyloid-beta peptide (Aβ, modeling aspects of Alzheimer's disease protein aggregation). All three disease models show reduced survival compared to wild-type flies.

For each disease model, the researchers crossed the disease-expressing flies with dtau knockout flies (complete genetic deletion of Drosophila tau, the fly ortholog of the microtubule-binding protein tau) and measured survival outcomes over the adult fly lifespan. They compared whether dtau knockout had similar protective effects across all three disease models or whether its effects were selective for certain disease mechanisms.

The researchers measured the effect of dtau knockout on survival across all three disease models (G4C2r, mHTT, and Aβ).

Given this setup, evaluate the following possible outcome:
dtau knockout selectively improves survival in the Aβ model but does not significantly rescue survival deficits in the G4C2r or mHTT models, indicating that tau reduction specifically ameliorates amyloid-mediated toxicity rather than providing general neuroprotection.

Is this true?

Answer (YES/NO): NO